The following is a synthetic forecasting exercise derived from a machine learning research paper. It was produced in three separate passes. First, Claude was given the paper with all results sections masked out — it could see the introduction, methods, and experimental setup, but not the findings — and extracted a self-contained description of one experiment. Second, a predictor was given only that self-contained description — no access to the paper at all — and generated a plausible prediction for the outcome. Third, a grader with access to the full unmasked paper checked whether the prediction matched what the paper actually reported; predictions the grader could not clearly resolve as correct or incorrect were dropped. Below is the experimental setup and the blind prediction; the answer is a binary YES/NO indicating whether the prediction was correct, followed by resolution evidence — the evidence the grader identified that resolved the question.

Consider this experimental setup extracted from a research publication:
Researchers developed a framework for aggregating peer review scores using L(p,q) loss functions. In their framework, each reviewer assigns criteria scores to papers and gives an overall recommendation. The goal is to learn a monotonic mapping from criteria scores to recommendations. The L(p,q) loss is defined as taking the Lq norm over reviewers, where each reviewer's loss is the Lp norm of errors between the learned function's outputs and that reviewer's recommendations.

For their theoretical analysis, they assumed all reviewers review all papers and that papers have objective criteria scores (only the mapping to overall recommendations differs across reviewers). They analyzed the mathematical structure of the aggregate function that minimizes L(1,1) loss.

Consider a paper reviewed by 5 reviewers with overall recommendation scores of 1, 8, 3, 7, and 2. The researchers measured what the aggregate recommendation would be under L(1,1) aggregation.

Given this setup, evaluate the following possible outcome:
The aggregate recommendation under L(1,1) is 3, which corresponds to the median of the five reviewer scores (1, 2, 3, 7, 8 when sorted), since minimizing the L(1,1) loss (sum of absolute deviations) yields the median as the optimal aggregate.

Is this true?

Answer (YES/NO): YES